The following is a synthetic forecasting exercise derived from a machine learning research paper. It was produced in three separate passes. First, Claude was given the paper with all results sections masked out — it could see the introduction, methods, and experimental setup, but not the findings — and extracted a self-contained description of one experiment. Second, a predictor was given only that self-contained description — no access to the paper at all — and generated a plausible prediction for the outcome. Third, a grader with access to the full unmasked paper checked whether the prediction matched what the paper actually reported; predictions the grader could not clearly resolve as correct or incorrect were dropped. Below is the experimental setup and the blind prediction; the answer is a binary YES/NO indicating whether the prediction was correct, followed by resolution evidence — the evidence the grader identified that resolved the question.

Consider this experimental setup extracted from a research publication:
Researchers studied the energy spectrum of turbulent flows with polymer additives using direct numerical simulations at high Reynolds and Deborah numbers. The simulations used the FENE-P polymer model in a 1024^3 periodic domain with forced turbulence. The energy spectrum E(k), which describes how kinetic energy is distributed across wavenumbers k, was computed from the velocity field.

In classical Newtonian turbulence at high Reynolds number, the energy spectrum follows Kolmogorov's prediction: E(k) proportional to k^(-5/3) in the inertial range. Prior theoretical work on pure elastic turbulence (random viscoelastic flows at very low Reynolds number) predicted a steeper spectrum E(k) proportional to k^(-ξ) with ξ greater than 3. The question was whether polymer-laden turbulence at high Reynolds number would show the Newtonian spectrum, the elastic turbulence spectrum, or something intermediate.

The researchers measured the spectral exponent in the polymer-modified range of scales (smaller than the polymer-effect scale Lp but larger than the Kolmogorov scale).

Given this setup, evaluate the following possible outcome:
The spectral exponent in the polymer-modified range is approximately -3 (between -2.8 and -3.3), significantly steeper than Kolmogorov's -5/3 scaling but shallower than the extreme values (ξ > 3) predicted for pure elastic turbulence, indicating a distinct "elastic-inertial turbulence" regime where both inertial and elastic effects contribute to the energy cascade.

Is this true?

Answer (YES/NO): NO